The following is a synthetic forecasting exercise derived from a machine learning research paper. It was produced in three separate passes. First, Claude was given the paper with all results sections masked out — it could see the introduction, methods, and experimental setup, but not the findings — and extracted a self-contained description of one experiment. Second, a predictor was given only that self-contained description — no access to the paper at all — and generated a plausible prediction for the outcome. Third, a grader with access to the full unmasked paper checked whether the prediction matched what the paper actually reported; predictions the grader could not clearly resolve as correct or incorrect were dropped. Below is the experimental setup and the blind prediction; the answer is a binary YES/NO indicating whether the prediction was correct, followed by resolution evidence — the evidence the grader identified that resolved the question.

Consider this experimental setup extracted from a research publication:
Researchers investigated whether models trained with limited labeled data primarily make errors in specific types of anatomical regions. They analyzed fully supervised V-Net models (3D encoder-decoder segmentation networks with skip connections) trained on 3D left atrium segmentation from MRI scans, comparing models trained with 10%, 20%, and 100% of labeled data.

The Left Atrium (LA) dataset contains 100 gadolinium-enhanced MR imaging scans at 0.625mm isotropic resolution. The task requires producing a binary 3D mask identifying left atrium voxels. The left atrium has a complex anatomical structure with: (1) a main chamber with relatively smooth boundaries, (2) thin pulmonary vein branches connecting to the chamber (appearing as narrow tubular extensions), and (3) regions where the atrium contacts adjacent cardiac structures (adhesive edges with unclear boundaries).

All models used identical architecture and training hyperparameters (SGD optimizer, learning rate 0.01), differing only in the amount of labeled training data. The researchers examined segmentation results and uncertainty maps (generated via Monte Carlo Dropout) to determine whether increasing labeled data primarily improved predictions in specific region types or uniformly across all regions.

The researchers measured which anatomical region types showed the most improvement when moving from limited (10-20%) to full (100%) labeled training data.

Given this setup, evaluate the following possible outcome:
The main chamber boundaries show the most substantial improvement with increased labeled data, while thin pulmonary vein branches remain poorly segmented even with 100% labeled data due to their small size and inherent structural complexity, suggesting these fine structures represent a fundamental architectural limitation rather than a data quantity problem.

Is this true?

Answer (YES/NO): NO